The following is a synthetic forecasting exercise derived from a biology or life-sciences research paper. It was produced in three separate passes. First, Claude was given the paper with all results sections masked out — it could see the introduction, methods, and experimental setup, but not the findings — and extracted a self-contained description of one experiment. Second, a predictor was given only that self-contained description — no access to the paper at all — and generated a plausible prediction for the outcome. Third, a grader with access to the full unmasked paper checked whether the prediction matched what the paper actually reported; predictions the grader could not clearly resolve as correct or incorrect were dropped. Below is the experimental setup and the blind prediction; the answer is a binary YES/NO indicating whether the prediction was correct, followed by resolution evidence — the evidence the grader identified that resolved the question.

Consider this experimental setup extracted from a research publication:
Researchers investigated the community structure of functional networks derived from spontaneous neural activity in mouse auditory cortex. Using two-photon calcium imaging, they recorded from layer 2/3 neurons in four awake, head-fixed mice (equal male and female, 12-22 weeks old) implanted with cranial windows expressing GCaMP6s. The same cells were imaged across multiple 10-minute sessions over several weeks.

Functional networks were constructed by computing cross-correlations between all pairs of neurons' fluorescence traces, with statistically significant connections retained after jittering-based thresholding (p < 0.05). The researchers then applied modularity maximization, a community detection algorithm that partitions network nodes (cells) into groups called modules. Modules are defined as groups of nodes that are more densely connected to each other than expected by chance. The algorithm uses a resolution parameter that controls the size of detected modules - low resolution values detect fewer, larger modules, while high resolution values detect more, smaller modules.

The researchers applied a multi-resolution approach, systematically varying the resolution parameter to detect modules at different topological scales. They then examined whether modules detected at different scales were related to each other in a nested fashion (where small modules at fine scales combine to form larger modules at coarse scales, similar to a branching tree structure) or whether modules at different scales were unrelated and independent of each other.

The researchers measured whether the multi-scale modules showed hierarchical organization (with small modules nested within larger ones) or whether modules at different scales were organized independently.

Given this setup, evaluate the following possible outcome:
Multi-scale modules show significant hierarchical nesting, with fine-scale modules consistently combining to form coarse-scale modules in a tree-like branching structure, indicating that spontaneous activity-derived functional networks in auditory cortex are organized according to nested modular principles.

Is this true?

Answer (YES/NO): YES